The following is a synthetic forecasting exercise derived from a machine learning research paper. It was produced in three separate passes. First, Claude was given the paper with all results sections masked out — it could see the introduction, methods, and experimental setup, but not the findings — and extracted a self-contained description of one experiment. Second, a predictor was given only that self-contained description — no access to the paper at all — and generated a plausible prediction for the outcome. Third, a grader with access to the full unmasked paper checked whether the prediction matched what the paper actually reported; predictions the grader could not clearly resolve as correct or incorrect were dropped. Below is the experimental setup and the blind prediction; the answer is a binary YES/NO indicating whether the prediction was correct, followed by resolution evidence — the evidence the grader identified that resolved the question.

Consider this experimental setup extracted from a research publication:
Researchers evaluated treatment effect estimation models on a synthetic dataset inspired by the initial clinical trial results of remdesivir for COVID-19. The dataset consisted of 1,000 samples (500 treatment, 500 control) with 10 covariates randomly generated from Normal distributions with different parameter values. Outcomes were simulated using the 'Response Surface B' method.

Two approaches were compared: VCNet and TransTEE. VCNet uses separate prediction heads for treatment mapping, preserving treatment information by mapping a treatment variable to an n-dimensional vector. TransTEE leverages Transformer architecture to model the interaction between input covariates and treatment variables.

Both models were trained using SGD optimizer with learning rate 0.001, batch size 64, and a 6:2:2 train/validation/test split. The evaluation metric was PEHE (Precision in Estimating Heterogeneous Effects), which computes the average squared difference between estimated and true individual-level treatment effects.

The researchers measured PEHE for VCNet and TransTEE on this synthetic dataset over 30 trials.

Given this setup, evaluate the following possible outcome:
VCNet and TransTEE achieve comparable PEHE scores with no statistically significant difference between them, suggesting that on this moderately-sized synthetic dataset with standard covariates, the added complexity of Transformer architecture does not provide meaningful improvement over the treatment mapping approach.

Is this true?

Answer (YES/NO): NO